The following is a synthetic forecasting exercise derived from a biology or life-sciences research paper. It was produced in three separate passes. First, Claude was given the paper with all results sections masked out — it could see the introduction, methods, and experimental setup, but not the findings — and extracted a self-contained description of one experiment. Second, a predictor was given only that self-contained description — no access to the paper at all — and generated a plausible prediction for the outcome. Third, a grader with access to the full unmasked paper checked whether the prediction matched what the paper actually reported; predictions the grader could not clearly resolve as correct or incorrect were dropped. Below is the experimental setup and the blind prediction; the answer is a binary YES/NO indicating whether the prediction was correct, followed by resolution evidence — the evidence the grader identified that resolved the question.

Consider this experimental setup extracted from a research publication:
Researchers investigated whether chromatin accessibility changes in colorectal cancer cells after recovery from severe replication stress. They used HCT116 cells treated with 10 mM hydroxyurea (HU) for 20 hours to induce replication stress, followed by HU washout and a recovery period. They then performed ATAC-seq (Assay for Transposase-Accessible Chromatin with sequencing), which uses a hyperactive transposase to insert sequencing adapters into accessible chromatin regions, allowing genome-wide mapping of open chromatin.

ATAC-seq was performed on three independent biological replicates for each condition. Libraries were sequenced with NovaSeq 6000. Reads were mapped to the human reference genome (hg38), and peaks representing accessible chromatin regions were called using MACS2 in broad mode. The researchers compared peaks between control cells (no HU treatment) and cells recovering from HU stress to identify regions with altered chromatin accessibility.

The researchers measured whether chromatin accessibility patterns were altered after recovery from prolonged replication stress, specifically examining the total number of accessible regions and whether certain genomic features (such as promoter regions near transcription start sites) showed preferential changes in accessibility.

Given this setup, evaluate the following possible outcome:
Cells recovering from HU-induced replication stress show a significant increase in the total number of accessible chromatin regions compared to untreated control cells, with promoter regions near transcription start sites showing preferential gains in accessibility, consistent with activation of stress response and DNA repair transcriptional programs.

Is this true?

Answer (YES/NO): NO